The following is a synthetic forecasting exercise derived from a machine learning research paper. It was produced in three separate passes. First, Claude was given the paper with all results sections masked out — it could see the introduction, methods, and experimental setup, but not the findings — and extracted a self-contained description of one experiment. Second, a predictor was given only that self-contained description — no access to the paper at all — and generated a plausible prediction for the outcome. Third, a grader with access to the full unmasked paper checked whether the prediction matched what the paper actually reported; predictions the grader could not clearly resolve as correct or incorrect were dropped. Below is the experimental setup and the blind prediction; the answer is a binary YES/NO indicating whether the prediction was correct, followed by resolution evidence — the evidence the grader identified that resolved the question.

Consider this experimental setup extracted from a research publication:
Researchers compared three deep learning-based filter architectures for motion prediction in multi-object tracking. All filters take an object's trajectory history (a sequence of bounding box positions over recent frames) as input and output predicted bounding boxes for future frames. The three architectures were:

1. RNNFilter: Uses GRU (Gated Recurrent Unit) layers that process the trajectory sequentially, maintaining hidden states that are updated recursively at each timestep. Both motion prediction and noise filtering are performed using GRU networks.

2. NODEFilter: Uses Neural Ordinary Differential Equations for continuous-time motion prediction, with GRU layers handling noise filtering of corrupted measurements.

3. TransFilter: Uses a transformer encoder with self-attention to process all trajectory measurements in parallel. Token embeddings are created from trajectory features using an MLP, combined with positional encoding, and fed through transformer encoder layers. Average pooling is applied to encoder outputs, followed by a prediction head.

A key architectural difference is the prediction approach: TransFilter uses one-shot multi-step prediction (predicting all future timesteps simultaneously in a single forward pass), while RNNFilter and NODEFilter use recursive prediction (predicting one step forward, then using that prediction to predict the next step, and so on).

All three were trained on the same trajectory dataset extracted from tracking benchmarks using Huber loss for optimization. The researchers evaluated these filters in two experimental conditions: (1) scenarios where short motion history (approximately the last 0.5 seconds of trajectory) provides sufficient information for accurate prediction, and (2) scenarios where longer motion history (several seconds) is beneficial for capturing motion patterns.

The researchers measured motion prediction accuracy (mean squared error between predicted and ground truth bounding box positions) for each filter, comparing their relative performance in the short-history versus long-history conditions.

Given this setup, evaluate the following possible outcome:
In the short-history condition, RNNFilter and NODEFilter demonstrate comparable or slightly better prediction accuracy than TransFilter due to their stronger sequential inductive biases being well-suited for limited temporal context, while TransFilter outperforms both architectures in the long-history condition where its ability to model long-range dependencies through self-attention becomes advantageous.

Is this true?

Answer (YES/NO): NO